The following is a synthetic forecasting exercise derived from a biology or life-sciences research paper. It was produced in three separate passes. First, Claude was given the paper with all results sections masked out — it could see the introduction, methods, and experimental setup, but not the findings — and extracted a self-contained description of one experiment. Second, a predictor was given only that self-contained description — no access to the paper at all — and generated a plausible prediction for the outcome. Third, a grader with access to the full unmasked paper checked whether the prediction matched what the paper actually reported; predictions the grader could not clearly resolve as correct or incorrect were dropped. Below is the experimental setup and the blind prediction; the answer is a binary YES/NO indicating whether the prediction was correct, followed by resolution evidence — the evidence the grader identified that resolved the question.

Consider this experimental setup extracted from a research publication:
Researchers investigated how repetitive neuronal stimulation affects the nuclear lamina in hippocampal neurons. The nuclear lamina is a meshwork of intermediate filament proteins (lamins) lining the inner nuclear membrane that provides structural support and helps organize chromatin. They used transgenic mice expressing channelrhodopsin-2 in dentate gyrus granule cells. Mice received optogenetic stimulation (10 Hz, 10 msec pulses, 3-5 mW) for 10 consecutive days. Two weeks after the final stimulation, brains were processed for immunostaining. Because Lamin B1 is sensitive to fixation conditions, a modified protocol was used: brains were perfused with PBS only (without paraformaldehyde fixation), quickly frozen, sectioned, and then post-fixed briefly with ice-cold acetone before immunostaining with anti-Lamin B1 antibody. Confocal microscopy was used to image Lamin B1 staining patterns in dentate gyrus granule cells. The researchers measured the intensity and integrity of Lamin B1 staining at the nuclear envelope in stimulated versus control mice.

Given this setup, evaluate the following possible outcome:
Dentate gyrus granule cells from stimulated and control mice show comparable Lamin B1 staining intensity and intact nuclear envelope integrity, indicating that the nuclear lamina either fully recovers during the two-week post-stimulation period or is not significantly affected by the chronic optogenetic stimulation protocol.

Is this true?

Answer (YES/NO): NO